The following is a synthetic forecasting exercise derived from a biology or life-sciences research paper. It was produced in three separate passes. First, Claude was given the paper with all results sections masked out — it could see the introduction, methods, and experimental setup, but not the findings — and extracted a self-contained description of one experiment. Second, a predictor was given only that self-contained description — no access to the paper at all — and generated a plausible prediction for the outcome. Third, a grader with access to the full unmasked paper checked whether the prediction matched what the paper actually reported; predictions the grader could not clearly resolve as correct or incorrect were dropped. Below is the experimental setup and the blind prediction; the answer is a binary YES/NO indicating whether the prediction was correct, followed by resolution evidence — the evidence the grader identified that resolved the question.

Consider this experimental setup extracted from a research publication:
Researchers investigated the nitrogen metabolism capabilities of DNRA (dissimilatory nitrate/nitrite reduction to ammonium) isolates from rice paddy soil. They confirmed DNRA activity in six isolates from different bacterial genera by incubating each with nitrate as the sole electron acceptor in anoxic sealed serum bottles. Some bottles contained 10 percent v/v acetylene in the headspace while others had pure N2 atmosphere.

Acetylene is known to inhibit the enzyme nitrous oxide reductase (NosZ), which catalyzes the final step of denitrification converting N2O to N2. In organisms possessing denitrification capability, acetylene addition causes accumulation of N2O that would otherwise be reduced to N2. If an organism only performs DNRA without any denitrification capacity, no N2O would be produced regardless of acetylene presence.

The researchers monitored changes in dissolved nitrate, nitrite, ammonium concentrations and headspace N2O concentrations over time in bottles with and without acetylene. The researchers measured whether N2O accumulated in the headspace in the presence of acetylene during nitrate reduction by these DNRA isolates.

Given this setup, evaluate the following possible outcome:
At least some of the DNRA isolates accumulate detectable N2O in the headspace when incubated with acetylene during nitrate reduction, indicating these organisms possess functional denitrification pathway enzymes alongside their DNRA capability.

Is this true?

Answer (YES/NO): NO